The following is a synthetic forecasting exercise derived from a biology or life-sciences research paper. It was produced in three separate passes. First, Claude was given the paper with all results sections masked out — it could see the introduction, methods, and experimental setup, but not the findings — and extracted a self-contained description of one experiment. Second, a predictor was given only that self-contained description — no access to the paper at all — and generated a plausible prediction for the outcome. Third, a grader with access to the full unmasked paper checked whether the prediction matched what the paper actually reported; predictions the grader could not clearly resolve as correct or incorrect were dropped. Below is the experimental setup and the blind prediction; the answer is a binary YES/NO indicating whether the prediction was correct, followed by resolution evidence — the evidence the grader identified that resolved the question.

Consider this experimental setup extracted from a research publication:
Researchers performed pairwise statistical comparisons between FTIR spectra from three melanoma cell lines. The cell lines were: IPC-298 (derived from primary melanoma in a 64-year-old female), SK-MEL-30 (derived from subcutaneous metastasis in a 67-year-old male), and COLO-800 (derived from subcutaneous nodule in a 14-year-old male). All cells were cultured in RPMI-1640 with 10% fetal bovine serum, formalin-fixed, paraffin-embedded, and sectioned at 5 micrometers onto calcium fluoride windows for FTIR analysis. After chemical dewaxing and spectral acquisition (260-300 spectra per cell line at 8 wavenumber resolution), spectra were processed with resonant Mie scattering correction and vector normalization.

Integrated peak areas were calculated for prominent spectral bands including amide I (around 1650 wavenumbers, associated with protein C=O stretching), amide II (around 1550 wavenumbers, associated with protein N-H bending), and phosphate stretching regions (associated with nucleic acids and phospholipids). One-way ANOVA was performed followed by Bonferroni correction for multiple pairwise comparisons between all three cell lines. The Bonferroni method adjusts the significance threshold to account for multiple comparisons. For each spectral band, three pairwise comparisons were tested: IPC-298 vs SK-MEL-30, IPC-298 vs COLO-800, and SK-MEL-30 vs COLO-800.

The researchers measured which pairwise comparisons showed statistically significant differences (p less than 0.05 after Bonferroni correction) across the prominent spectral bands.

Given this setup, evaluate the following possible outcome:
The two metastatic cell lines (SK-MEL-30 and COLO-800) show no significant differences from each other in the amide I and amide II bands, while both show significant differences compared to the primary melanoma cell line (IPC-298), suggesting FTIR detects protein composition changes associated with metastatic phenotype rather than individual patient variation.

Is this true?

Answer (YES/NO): NO